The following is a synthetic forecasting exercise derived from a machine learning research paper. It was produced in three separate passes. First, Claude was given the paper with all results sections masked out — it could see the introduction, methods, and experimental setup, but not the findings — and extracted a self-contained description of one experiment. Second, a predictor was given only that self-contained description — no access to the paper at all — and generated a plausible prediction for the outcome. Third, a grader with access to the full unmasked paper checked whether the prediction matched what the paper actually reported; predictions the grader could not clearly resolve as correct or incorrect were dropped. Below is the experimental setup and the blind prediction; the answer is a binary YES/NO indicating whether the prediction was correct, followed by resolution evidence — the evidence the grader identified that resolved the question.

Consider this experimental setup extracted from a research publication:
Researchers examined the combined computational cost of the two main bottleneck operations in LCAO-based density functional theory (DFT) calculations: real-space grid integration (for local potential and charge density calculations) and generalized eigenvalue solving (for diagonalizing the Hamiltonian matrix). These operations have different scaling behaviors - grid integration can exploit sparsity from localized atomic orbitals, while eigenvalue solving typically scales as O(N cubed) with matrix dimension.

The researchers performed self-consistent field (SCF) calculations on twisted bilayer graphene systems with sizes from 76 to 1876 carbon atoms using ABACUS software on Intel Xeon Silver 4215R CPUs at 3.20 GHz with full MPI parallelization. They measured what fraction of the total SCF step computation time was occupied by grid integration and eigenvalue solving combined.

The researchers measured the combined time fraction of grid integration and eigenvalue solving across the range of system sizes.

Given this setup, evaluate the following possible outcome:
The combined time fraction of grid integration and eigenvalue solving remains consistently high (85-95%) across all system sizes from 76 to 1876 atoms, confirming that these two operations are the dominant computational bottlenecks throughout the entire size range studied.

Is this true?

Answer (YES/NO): NO